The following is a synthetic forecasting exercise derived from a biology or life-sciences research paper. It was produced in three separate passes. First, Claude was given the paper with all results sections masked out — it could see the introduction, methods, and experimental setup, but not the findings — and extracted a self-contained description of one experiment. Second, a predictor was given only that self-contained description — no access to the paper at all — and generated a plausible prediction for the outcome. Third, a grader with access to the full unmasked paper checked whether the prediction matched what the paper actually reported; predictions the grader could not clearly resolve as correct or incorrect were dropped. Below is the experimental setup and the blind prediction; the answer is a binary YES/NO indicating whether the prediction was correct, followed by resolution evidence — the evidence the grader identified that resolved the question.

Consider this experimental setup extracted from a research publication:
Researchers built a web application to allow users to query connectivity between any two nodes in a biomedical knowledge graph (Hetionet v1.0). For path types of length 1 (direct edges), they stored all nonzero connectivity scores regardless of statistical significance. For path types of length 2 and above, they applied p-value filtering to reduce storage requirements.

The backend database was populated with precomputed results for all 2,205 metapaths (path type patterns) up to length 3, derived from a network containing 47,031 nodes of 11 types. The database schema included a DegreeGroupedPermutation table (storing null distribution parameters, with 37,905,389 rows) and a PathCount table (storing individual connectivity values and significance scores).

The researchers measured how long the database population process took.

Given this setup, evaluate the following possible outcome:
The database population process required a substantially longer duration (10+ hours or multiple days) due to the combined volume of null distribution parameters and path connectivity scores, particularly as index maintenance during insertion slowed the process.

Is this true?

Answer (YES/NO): YES